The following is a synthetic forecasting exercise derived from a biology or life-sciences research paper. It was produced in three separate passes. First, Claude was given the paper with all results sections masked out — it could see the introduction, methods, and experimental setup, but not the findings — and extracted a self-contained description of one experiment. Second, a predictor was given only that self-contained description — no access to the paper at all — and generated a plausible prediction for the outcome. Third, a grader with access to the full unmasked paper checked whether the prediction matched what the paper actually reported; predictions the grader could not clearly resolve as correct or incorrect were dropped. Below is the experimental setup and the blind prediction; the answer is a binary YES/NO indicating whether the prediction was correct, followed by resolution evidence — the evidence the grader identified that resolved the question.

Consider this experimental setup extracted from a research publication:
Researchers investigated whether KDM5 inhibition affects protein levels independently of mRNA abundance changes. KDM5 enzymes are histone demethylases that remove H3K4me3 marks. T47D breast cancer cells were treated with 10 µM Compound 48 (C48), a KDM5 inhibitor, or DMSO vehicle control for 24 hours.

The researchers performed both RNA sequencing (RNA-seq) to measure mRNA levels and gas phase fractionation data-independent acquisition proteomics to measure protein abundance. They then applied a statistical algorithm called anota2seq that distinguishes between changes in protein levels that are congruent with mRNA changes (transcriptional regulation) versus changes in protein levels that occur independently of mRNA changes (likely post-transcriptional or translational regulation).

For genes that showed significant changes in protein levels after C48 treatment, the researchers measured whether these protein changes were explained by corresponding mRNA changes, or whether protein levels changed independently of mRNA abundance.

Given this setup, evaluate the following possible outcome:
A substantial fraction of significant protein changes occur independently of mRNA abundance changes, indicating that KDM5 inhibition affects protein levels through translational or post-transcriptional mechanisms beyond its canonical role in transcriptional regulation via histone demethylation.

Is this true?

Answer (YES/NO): YES